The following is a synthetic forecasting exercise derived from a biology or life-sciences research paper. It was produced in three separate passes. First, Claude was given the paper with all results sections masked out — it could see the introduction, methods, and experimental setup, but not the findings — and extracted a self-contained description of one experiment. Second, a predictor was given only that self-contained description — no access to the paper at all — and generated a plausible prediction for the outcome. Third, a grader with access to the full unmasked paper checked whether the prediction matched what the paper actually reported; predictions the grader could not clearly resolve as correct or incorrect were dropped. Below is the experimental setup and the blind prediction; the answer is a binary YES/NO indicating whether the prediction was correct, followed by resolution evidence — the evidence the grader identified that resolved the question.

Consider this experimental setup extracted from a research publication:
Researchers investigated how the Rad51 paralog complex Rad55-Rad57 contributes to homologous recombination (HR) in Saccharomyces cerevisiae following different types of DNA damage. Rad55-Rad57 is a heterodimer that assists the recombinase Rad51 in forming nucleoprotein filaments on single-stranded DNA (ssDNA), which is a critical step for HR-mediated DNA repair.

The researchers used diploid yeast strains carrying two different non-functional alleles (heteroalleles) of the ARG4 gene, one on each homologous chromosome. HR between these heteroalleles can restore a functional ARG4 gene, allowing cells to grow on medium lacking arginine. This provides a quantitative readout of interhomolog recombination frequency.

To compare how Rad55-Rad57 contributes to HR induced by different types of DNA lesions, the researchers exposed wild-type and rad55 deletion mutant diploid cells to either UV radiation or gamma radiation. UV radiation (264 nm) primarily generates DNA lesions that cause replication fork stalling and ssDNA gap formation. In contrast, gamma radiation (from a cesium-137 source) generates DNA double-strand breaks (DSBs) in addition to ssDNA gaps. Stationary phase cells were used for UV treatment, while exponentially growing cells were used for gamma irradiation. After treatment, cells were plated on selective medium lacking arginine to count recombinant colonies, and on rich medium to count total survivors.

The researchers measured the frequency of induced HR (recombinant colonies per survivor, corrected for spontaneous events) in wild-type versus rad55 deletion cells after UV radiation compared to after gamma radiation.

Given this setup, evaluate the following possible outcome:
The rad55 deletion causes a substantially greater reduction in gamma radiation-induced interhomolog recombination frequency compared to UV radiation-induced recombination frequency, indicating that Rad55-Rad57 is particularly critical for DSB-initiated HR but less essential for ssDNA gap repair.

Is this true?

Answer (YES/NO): NO